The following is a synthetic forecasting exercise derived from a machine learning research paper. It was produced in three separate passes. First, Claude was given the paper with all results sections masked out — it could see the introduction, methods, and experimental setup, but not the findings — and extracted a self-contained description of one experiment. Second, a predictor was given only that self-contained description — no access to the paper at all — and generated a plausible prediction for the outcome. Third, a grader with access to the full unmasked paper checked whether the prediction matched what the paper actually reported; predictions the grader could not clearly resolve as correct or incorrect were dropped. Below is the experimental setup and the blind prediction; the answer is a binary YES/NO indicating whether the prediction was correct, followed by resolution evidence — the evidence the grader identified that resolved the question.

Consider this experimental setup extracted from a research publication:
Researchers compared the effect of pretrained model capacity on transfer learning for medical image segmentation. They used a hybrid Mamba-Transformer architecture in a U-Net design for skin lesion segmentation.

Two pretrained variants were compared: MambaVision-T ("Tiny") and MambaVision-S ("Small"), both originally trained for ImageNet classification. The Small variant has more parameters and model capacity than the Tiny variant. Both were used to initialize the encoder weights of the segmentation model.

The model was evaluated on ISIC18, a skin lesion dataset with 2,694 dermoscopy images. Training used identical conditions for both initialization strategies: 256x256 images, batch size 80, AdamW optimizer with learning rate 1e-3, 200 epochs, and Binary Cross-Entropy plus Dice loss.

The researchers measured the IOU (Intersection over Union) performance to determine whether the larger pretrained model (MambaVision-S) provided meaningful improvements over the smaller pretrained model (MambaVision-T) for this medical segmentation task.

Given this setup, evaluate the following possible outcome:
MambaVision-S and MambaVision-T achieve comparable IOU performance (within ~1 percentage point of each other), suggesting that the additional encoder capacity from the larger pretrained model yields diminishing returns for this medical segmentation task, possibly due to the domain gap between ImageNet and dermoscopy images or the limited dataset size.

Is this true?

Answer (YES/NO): NO